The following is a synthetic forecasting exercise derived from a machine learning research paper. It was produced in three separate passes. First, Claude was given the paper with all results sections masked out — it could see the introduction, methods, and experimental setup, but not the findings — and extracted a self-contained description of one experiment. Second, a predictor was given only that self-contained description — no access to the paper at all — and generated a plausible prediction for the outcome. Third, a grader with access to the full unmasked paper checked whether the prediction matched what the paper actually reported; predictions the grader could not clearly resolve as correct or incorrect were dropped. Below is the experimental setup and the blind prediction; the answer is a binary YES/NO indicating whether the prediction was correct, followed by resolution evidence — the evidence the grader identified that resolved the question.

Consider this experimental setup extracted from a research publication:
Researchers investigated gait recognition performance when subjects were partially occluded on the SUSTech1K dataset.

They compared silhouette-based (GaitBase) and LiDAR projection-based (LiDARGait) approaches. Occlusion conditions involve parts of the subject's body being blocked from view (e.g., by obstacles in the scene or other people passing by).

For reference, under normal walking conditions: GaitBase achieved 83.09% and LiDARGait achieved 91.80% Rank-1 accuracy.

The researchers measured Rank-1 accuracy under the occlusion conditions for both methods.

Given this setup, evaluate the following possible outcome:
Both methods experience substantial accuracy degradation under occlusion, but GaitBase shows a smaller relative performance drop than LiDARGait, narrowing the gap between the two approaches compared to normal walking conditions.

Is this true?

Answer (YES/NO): NO